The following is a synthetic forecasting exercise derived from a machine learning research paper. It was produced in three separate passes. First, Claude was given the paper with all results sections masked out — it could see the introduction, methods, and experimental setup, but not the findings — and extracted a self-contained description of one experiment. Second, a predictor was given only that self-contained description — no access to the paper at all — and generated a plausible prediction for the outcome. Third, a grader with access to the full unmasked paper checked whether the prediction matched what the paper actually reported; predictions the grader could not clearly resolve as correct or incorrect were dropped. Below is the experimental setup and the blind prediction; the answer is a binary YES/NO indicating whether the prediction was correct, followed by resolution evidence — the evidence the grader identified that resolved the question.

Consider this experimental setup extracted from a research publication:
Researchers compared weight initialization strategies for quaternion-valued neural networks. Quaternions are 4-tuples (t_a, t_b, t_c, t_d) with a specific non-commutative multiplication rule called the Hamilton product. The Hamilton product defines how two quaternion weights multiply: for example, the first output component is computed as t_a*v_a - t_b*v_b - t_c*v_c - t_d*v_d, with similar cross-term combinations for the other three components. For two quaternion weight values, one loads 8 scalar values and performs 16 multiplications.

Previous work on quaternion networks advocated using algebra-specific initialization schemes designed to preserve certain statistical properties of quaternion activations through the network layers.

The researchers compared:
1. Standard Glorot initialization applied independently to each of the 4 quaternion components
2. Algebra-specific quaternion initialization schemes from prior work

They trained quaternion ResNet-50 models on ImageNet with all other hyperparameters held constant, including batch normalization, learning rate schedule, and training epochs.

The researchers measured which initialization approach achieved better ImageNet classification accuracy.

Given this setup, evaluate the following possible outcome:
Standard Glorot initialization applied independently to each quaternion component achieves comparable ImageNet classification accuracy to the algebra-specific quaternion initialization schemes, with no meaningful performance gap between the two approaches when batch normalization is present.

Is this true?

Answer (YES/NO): YES